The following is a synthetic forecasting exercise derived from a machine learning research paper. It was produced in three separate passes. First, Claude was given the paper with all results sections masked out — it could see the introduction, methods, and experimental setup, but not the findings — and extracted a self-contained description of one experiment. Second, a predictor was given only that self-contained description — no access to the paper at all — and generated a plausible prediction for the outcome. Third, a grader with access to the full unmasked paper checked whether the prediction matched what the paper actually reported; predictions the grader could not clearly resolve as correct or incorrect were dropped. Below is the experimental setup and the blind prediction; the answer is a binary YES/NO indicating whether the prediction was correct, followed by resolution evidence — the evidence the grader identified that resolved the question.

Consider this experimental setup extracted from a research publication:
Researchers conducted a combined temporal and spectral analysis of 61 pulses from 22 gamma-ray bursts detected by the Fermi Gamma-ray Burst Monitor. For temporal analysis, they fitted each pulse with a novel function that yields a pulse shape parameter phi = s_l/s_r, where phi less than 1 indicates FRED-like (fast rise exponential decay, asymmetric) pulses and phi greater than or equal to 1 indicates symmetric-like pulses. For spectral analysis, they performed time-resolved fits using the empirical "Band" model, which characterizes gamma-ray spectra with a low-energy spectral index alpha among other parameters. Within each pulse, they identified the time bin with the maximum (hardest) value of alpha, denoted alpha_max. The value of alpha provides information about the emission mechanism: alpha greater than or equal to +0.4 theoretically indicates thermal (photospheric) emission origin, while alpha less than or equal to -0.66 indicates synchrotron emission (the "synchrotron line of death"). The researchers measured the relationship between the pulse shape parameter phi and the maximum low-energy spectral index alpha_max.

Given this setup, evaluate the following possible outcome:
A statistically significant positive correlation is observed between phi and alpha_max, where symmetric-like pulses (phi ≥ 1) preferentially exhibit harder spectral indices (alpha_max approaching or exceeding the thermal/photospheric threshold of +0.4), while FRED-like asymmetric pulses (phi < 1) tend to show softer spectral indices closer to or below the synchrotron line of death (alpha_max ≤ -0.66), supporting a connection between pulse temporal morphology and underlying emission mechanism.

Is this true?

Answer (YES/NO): NO